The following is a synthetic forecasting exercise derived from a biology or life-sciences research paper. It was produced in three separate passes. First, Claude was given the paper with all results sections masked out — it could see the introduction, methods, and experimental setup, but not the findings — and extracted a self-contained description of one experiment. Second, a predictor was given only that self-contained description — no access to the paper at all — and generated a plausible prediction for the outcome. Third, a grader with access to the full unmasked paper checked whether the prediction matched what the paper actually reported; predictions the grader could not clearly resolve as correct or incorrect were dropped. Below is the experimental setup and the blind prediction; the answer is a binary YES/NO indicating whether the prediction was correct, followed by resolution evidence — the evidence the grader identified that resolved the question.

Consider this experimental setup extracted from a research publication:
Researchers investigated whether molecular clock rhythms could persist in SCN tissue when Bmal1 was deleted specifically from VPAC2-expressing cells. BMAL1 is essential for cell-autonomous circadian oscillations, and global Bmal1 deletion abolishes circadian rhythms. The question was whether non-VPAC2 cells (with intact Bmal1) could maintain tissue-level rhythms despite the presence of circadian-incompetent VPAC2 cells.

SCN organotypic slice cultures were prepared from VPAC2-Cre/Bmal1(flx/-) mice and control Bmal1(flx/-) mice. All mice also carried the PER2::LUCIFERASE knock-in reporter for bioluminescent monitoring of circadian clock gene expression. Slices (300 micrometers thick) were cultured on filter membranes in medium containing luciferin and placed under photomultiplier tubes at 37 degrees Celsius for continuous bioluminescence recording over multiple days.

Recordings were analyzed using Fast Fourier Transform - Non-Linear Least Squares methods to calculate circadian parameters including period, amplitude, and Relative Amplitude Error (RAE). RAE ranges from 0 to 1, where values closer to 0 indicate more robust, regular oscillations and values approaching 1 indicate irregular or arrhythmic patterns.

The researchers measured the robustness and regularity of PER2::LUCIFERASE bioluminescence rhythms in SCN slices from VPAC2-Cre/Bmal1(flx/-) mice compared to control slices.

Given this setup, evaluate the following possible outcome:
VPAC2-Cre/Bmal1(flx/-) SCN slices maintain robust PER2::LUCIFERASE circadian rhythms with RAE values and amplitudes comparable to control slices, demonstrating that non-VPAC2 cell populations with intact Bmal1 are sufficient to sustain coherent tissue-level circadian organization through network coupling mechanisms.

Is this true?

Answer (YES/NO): NO